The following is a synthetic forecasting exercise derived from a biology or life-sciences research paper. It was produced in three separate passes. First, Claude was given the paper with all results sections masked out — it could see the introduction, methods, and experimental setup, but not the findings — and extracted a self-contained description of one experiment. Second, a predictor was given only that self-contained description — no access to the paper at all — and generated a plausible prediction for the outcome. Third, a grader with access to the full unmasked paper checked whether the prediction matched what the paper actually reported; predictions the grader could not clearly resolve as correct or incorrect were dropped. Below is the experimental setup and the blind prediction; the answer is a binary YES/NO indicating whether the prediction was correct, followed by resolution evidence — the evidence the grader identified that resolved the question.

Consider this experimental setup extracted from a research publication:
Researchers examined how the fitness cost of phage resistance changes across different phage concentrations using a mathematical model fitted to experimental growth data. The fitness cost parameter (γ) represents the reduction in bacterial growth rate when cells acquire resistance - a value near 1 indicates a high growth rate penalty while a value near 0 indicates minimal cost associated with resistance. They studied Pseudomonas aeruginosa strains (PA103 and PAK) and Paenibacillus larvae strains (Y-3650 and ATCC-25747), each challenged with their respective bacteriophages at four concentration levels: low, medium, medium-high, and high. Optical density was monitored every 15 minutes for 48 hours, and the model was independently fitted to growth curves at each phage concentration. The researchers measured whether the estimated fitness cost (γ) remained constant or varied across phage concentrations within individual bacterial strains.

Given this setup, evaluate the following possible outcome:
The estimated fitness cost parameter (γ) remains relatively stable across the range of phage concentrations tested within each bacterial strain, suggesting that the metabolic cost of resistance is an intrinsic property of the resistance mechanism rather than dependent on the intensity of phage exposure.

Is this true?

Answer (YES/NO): NO